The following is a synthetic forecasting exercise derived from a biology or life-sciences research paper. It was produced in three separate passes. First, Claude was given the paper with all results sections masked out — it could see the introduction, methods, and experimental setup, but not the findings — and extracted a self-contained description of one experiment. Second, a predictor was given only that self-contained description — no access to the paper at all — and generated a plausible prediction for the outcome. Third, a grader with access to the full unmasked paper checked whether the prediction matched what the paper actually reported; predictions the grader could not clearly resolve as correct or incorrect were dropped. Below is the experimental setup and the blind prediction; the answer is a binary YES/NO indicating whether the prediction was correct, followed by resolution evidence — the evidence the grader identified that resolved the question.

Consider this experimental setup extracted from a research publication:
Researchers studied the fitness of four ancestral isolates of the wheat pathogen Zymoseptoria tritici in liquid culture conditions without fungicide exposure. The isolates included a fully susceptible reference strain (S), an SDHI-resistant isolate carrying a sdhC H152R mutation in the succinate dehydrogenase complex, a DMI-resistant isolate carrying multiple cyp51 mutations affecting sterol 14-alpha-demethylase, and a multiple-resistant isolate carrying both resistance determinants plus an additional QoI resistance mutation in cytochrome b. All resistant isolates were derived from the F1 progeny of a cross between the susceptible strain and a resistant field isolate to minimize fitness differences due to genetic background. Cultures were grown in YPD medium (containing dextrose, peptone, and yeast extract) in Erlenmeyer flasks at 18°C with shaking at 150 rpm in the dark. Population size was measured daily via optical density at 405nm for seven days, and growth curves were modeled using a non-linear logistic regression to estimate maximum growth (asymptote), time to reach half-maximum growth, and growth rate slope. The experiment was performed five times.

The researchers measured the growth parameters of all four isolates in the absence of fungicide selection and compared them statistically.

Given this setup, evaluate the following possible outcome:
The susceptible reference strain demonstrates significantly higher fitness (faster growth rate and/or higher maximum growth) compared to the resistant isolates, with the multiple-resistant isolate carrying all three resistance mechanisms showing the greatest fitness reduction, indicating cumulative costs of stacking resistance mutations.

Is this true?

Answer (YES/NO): NO